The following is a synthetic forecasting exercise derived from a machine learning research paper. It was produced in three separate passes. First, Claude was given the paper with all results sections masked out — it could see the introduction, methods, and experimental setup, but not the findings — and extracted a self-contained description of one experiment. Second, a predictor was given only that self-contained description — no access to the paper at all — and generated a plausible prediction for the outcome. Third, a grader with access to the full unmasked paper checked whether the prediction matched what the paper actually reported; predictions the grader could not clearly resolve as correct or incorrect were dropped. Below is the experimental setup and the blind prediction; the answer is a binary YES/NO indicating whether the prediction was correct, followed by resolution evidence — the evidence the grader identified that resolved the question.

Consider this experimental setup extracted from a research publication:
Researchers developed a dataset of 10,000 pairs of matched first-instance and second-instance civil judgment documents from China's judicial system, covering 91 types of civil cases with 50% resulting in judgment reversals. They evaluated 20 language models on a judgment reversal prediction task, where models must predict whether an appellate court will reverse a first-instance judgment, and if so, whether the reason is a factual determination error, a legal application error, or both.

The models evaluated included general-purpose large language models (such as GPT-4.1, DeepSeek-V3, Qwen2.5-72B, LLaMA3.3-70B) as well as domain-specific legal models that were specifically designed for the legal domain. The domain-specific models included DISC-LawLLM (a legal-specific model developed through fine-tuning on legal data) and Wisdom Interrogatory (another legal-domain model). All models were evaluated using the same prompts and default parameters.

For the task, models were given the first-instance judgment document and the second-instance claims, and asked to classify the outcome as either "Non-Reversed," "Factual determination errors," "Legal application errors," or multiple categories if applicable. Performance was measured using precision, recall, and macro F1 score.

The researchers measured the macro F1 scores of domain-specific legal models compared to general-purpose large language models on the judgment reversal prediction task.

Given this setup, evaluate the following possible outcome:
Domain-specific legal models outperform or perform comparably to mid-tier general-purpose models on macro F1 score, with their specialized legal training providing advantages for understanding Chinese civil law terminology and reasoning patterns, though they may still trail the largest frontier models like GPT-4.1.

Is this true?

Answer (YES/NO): NO